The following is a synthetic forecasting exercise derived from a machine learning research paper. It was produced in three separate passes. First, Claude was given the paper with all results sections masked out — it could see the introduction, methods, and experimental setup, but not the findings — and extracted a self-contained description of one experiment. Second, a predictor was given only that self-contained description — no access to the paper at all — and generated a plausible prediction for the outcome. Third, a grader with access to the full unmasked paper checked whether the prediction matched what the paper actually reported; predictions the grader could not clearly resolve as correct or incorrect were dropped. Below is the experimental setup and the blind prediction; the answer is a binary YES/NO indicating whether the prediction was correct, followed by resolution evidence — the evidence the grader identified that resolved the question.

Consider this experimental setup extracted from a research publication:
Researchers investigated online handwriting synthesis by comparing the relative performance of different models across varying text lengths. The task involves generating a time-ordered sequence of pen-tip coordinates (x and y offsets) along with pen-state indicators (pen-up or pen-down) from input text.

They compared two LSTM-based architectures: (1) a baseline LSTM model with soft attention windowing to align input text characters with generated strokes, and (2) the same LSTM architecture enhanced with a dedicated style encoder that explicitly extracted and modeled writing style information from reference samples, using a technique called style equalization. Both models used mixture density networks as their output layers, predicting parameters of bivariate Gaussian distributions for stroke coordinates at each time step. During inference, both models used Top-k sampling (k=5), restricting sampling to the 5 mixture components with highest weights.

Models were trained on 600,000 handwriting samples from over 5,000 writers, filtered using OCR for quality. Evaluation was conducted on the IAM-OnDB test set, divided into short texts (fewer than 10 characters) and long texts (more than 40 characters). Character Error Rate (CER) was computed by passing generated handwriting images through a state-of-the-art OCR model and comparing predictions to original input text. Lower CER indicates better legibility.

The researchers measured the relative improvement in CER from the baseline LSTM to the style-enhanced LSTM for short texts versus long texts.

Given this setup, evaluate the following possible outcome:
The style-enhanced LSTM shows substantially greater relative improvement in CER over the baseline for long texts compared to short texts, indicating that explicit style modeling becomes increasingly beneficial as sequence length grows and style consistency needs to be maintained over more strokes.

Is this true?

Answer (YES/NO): YES